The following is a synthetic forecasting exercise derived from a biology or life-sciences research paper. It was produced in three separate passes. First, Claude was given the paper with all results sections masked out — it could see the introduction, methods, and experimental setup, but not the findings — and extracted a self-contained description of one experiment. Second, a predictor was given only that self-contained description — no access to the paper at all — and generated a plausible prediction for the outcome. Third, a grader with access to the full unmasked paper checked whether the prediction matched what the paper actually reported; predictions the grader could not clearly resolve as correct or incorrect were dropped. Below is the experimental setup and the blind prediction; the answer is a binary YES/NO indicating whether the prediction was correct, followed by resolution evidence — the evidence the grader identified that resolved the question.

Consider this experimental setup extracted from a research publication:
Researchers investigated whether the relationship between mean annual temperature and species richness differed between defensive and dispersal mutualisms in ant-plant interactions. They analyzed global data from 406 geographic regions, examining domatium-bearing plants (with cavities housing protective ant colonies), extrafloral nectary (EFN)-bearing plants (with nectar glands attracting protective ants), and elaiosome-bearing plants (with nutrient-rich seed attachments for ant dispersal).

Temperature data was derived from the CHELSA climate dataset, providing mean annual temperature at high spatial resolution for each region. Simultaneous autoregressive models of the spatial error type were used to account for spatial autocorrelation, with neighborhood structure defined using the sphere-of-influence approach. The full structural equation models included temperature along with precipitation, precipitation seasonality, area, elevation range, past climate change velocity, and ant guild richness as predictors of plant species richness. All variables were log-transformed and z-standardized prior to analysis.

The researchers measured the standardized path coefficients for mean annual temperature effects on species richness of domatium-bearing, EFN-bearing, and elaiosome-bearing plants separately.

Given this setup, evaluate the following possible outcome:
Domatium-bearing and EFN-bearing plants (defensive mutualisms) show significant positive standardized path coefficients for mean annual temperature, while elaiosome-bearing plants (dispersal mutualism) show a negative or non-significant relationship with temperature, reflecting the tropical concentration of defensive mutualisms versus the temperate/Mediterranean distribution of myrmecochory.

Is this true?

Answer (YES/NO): YES